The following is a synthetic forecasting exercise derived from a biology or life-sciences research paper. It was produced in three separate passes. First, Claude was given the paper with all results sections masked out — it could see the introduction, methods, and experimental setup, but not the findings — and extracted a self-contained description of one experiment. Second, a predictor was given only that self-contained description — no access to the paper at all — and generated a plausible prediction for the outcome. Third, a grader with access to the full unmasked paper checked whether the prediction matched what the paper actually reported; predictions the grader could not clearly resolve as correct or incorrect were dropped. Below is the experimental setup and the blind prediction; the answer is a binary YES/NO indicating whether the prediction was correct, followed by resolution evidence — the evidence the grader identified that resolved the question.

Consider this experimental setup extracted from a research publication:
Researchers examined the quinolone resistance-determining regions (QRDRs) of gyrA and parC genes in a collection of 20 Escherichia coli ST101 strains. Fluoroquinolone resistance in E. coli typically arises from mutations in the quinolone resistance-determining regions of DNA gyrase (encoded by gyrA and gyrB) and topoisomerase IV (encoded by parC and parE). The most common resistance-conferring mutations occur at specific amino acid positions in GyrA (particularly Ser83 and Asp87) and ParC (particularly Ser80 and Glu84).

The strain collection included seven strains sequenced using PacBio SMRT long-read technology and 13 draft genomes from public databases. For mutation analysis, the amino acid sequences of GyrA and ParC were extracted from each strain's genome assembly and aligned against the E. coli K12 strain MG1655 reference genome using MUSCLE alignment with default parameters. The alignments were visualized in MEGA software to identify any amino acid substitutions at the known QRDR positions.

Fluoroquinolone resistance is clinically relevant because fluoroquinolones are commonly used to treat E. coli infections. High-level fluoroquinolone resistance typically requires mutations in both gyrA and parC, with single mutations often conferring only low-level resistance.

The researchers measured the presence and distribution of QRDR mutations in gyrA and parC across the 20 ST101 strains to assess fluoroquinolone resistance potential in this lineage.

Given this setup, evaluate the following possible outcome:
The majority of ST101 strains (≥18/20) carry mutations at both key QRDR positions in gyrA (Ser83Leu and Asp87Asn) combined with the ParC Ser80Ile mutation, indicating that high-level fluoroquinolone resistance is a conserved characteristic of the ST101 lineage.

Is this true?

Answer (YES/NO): NO